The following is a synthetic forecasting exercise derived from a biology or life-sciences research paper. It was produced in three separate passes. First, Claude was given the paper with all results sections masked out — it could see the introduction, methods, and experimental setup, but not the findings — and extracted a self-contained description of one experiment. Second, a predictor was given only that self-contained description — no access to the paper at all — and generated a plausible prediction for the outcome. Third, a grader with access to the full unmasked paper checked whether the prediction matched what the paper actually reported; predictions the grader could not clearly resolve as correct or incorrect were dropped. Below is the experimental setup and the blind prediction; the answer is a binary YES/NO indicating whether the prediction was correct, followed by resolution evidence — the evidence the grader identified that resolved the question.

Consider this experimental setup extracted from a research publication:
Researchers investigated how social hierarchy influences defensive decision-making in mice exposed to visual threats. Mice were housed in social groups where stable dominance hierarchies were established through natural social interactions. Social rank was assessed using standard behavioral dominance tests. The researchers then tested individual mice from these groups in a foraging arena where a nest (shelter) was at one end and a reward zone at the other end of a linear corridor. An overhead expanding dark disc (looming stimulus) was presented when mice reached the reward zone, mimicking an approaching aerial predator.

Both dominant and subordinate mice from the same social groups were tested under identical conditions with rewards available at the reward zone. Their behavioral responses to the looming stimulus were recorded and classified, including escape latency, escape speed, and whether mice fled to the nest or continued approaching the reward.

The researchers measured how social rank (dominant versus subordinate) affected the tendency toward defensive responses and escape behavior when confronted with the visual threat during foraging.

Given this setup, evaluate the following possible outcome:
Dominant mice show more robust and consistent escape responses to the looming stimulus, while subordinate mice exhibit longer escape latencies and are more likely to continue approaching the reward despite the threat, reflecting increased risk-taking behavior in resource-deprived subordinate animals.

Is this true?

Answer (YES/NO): YES